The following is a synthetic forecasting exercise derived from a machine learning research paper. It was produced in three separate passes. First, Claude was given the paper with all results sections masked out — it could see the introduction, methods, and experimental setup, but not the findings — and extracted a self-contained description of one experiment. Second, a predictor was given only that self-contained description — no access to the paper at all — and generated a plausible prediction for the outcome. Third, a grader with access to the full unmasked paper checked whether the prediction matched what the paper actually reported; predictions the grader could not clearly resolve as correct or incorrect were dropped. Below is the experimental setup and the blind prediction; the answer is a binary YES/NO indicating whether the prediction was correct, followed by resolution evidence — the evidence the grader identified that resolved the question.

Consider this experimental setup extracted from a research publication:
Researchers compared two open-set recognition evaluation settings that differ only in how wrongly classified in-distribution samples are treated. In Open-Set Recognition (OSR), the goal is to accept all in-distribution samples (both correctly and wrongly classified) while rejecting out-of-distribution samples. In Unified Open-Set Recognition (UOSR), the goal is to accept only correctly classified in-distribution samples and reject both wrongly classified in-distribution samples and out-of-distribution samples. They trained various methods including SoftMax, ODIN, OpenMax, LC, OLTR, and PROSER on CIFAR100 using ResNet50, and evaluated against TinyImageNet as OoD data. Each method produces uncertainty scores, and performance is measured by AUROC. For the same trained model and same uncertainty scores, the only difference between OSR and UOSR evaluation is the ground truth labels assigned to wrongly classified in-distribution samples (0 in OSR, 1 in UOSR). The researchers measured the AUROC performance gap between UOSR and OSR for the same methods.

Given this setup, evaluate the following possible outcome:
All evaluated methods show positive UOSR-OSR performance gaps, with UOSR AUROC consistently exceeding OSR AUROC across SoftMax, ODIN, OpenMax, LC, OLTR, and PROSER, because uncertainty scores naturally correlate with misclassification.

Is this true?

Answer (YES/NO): YES